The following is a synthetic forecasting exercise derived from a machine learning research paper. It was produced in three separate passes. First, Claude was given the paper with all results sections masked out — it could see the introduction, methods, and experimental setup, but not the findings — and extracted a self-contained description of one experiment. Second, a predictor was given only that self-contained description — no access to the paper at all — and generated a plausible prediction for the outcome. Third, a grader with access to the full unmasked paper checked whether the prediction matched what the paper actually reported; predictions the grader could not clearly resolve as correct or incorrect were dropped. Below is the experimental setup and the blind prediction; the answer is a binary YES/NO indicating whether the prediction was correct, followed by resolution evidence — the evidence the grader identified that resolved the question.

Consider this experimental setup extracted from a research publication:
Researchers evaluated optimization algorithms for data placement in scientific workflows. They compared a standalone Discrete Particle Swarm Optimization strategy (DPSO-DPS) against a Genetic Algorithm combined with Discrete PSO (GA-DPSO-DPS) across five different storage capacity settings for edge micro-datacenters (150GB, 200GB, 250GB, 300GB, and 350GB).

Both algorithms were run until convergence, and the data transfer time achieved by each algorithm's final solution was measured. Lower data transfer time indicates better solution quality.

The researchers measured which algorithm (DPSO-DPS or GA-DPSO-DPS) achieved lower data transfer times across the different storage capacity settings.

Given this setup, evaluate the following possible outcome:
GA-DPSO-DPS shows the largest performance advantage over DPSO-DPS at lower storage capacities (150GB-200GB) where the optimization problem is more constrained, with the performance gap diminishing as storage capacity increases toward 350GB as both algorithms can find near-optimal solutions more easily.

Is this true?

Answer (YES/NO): NO